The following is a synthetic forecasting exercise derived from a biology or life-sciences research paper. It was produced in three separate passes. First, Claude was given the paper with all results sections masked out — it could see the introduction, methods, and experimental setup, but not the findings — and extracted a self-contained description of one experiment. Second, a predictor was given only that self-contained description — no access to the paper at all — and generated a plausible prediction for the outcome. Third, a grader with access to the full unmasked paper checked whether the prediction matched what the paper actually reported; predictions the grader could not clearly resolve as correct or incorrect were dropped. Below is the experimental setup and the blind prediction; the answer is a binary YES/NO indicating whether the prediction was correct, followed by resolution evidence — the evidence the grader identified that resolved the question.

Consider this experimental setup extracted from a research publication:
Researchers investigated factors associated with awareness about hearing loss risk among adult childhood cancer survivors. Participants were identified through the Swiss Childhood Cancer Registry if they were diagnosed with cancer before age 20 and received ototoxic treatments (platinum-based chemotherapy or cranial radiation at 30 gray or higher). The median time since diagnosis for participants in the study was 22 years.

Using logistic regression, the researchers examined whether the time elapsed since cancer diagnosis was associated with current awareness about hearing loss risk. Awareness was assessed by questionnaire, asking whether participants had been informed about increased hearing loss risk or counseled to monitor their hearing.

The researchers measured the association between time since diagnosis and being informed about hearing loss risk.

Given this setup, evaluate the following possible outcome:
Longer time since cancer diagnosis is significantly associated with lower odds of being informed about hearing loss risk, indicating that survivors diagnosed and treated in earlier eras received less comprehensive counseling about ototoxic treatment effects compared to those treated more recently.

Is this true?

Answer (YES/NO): YES